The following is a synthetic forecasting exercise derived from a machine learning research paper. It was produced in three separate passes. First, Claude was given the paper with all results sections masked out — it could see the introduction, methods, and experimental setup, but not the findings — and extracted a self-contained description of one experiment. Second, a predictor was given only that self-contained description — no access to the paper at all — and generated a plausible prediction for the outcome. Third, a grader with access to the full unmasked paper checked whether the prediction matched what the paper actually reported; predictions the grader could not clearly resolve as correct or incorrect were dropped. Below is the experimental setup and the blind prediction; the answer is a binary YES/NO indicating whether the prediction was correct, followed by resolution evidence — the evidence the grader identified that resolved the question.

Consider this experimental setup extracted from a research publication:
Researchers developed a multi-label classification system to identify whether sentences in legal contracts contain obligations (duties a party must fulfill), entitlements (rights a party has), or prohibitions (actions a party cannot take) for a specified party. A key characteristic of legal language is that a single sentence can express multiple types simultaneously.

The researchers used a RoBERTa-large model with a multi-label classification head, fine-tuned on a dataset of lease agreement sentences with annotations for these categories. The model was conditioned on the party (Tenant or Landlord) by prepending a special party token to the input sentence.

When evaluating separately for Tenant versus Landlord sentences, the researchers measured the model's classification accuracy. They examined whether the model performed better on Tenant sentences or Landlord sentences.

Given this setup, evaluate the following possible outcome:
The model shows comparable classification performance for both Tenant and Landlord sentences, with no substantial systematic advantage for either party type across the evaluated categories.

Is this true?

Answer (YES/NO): NO